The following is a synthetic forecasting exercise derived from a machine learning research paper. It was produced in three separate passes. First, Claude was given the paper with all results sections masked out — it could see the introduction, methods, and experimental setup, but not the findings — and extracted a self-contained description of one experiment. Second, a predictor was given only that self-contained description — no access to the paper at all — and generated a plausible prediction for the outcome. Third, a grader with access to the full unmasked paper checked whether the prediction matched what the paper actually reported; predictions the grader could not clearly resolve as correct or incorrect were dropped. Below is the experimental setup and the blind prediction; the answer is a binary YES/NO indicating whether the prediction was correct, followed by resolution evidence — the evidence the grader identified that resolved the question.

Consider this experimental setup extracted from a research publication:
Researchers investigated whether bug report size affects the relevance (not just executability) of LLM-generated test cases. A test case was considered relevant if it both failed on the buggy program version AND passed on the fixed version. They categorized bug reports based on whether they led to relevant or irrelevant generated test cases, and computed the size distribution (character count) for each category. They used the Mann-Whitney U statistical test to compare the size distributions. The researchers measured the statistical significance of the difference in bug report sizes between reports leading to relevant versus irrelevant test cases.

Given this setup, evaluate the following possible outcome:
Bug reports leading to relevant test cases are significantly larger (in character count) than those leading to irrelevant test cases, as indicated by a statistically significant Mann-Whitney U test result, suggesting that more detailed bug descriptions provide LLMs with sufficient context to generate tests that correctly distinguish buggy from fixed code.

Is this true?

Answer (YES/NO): NO